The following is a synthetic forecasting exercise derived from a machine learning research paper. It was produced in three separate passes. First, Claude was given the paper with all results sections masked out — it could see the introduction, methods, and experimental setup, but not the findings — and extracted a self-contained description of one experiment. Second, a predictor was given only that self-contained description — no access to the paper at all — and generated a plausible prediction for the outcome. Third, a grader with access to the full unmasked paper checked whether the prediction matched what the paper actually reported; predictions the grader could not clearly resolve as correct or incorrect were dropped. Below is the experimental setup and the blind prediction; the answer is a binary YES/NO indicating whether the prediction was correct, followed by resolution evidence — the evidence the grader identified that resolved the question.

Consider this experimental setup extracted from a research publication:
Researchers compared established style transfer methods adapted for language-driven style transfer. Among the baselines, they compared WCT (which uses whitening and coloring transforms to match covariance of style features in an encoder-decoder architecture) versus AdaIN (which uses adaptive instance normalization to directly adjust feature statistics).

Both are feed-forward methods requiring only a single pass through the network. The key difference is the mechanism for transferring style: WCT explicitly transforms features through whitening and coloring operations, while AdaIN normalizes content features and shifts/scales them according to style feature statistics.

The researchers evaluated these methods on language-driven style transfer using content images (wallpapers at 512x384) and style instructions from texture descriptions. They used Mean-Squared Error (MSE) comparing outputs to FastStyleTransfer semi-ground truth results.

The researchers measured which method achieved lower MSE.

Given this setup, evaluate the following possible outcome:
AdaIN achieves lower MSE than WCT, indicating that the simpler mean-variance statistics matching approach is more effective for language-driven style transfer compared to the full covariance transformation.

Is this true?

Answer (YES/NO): YES